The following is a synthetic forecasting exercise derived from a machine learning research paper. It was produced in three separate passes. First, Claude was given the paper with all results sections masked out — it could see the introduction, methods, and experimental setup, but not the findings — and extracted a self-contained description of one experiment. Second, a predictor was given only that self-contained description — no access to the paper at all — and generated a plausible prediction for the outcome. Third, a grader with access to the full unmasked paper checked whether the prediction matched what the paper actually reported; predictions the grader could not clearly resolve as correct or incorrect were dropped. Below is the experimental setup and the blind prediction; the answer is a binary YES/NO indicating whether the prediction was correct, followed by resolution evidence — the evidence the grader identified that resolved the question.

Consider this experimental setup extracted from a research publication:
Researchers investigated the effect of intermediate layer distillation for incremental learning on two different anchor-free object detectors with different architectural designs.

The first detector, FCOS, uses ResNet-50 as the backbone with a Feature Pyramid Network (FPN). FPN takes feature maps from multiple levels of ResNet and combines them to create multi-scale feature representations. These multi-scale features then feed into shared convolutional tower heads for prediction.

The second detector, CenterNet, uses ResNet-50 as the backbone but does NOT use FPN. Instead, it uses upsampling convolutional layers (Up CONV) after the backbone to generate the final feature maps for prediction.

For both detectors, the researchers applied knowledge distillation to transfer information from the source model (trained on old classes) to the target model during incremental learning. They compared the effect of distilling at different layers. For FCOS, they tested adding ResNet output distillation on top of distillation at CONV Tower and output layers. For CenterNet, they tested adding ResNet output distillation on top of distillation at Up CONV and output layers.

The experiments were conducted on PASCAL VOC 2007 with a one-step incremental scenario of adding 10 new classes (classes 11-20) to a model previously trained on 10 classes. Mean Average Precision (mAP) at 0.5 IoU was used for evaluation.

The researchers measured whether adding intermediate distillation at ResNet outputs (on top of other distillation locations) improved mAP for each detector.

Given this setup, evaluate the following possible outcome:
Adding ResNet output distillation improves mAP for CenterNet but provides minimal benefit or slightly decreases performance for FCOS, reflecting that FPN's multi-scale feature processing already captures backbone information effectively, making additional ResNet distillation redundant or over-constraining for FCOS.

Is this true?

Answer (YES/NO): YES